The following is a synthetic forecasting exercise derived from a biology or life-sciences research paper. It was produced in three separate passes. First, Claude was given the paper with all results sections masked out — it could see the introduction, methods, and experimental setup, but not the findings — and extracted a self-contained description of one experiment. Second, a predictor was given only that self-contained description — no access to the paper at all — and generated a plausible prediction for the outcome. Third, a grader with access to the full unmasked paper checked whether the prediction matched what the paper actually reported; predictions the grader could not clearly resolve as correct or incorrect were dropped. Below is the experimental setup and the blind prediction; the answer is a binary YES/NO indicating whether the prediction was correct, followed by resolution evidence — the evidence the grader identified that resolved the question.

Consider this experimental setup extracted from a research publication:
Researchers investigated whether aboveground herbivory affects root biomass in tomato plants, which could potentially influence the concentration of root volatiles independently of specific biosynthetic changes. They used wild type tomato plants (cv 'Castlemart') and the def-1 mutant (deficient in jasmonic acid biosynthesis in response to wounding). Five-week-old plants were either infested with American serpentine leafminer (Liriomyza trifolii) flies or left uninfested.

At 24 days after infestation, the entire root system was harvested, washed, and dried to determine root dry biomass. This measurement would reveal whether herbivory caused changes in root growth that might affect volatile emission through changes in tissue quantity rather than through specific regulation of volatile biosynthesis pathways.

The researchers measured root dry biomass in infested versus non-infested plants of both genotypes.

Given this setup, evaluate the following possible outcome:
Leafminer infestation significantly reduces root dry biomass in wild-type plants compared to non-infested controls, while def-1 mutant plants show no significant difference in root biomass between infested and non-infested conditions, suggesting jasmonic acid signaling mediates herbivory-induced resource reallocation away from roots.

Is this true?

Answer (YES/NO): NO